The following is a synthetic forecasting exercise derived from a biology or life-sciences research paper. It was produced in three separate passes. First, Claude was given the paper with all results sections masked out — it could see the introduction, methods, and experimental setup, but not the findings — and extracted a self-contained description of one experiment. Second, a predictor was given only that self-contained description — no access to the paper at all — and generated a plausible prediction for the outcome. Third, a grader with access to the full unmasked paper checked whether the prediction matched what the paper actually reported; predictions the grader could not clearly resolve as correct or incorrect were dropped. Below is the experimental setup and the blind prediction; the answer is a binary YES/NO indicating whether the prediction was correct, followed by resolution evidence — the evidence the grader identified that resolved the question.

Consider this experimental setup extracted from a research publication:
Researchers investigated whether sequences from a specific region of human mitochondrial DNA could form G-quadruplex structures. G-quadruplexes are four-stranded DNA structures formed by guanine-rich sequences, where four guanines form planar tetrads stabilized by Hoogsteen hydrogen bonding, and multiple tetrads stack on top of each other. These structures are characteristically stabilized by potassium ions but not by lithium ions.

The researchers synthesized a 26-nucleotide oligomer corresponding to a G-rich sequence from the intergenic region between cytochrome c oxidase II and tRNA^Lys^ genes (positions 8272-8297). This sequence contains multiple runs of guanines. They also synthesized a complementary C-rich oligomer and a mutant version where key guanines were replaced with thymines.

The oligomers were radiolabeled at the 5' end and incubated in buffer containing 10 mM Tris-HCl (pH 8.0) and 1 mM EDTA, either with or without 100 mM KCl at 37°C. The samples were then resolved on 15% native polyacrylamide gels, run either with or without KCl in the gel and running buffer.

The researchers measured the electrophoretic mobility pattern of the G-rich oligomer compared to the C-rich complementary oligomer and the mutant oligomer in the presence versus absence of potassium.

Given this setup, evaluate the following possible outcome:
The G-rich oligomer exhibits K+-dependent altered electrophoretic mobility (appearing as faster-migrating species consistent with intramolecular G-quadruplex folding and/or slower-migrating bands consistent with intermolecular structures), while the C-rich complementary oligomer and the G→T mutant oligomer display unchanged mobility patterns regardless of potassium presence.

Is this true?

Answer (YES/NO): YES